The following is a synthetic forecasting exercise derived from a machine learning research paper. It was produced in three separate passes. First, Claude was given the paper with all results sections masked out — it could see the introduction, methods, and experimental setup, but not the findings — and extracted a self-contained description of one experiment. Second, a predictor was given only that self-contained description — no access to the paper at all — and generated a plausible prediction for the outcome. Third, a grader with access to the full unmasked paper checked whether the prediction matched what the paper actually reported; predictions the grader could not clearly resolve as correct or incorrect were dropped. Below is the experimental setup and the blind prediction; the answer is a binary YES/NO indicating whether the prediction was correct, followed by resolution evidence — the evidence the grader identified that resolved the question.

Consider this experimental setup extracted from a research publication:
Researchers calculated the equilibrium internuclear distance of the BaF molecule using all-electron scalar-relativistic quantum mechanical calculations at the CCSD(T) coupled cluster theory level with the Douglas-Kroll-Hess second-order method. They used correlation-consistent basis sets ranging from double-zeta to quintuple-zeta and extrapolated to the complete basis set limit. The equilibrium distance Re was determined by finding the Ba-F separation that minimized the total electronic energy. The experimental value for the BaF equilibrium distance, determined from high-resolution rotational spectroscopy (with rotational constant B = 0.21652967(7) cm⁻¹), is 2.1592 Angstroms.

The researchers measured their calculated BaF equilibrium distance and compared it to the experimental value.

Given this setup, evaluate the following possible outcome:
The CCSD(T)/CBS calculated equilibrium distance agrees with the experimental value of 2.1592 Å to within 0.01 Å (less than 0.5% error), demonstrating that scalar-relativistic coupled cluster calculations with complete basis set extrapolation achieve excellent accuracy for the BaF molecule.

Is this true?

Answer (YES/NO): NO